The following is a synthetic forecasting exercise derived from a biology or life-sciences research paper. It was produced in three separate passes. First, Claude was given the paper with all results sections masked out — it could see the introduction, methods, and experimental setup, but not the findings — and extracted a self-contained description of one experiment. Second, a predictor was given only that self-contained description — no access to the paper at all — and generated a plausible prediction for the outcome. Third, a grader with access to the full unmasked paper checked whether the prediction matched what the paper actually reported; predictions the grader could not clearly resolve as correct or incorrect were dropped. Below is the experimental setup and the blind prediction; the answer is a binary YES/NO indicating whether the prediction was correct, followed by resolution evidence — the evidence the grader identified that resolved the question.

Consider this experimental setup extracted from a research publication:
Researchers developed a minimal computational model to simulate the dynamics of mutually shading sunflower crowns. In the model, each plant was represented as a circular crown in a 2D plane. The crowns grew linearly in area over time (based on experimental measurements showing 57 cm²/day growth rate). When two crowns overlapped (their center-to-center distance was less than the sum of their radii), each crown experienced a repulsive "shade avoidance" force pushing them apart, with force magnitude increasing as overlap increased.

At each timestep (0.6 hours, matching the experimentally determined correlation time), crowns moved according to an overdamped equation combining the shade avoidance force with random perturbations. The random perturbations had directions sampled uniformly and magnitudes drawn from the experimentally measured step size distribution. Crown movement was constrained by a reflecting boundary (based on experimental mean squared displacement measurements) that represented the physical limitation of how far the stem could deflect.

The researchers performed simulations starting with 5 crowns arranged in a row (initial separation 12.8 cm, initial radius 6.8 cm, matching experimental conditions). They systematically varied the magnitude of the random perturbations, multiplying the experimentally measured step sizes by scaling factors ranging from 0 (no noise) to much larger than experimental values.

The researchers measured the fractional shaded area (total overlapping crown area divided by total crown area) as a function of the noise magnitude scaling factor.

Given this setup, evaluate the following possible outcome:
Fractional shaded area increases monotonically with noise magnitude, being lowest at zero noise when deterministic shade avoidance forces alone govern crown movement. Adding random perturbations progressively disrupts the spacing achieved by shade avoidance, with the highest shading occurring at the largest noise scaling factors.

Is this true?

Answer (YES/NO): NO